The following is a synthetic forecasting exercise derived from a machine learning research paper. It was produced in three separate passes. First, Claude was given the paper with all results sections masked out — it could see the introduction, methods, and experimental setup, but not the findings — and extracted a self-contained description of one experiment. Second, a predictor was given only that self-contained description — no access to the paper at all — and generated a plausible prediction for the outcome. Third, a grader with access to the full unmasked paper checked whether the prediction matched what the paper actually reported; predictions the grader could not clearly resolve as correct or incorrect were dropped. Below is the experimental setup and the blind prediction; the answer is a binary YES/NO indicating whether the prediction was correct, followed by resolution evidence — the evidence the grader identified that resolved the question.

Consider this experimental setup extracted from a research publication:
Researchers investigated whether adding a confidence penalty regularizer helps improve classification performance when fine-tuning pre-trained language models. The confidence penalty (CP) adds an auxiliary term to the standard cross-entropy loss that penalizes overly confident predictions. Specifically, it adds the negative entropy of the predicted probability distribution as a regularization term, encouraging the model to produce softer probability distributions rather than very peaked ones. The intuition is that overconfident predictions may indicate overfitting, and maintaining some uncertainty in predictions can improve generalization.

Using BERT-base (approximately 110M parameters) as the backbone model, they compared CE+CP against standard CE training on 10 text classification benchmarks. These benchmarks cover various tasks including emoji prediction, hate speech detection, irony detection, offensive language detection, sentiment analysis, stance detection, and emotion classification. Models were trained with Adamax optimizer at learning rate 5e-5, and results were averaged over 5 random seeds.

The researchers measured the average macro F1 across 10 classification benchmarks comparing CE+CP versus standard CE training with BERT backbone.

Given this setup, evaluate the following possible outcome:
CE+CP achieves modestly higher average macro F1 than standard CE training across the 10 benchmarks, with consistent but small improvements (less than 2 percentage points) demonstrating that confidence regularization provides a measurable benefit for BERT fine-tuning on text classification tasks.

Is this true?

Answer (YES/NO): NO